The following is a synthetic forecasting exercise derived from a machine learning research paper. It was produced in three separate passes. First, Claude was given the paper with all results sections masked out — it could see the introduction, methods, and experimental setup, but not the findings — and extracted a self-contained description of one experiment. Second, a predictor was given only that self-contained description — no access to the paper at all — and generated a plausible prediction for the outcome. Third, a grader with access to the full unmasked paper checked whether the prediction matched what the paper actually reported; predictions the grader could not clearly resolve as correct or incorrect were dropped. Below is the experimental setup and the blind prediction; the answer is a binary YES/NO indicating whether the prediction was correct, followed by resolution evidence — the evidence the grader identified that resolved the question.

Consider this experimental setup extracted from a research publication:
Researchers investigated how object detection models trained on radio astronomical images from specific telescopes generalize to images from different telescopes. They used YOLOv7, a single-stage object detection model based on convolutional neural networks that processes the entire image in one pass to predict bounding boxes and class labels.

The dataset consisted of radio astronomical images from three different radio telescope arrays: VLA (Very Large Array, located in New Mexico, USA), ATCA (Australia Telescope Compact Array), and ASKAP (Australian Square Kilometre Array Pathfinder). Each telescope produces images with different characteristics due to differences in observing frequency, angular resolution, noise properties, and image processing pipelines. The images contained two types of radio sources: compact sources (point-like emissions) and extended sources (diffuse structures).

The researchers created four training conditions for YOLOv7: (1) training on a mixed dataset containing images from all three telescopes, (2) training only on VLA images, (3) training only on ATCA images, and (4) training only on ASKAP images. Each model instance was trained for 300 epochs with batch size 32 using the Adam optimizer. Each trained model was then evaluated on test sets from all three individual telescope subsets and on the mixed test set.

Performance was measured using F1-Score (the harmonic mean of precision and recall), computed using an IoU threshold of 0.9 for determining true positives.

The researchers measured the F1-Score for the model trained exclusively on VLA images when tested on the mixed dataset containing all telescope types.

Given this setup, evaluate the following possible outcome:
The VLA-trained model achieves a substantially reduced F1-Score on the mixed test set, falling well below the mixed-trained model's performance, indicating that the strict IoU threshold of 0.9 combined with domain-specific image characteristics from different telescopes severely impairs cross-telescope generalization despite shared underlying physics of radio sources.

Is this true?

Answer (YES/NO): YES